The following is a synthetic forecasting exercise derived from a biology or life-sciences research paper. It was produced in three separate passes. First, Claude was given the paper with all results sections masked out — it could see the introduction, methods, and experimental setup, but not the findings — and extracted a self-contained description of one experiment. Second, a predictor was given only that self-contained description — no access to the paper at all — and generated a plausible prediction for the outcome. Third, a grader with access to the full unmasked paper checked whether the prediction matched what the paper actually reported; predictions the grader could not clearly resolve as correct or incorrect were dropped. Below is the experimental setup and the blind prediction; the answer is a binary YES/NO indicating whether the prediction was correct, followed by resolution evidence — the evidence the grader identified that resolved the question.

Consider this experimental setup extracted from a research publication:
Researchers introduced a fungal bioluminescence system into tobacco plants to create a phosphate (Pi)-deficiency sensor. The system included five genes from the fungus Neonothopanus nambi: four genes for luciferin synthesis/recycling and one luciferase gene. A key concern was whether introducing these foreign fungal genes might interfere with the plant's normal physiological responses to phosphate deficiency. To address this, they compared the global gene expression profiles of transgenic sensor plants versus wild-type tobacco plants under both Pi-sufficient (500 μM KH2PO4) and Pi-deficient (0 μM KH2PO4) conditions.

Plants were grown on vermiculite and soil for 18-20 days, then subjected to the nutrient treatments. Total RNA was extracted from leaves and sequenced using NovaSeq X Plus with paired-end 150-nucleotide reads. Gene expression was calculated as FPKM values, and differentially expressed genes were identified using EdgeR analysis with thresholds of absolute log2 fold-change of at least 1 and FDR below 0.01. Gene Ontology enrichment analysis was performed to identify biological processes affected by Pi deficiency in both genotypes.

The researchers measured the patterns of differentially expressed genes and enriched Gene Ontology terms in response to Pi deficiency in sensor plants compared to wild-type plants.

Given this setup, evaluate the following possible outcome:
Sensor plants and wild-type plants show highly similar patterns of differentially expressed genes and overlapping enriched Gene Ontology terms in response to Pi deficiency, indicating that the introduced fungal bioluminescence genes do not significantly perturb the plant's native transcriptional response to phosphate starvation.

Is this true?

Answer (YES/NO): YES